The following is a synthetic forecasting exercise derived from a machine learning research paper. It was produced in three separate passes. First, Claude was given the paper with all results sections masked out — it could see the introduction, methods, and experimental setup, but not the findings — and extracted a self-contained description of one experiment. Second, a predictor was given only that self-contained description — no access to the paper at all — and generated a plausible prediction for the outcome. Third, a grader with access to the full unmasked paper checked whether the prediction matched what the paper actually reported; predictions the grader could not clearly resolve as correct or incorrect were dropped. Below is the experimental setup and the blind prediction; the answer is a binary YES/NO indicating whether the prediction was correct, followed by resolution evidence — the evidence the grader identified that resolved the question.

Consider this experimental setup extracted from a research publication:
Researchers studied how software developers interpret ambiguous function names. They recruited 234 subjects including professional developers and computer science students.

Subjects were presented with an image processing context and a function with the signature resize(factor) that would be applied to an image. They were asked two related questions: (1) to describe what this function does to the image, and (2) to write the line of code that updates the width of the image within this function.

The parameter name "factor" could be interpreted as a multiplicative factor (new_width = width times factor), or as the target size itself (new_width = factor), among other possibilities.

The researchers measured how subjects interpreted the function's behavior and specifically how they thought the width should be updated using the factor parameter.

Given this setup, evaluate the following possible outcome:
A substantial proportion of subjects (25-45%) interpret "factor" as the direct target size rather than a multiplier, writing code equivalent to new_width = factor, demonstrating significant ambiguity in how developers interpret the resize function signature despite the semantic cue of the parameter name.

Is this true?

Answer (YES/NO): NO